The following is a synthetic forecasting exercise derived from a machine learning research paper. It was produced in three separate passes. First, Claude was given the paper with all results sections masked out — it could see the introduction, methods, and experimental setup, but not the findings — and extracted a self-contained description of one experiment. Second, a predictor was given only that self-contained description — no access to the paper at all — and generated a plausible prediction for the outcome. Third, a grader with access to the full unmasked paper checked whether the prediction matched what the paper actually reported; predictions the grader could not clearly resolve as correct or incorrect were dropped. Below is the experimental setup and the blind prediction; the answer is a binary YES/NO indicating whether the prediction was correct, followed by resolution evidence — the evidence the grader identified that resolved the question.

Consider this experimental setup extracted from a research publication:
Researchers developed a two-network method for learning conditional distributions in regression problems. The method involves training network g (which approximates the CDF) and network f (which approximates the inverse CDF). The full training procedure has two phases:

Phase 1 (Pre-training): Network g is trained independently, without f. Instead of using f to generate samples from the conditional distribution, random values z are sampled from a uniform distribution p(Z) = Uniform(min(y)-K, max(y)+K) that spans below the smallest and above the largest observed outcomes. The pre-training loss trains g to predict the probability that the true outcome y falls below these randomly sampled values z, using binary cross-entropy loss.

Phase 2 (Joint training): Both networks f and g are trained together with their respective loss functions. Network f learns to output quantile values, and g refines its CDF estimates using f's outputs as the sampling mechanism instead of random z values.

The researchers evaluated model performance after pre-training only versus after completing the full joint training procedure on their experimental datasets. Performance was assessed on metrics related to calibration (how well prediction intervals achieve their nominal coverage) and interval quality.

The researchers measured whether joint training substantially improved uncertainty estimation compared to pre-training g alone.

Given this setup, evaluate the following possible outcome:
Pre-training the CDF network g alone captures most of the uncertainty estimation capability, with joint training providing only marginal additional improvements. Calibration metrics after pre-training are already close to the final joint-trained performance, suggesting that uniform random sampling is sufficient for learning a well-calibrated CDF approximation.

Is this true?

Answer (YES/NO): YES